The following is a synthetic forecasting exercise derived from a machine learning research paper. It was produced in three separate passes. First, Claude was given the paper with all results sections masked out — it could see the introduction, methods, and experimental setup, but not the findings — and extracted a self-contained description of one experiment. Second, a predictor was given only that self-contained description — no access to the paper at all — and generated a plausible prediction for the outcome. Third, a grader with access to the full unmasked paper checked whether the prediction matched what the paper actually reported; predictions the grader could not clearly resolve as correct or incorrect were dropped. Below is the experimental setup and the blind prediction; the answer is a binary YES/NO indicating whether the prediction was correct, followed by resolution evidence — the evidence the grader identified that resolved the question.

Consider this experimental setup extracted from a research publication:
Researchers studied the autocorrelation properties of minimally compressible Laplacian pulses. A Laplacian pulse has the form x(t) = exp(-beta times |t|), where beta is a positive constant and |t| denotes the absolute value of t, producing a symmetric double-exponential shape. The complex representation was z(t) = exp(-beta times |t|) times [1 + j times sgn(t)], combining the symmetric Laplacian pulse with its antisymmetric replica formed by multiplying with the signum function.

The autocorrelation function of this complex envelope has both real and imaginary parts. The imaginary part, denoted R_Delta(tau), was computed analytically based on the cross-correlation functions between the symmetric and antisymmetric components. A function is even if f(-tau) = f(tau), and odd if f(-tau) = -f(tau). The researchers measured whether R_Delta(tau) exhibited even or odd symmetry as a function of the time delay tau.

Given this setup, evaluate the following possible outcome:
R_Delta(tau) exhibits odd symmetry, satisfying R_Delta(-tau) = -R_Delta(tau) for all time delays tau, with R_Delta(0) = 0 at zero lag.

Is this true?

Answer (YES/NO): YES